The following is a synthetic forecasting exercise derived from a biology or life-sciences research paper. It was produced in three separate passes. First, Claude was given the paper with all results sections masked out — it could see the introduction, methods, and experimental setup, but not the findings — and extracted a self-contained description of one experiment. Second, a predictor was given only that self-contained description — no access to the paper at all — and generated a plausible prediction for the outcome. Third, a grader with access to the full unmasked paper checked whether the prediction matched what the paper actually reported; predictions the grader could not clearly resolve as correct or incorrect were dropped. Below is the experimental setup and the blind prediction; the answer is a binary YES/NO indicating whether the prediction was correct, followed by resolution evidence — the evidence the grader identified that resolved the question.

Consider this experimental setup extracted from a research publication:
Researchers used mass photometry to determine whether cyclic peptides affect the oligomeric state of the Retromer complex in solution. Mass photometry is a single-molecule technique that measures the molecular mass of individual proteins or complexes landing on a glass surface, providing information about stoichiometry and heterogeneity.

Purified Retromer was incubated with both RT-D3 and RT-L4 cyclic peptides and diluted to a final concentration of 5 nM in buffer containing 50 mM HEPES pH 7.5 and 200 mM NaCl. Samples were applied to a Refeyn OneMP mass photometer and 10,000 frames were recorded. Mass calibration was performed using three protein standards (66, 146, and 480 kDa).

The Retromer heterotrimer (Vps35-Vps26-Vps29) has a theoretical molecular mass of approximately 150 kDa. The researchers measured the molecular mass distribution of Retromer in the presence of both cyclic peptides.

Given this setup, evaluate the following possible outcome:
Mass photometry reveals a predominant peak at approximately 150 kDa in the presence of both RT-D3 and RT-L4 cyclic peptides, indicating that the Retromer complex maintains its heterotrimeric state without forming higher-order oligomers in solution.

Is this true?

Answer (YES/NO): YES